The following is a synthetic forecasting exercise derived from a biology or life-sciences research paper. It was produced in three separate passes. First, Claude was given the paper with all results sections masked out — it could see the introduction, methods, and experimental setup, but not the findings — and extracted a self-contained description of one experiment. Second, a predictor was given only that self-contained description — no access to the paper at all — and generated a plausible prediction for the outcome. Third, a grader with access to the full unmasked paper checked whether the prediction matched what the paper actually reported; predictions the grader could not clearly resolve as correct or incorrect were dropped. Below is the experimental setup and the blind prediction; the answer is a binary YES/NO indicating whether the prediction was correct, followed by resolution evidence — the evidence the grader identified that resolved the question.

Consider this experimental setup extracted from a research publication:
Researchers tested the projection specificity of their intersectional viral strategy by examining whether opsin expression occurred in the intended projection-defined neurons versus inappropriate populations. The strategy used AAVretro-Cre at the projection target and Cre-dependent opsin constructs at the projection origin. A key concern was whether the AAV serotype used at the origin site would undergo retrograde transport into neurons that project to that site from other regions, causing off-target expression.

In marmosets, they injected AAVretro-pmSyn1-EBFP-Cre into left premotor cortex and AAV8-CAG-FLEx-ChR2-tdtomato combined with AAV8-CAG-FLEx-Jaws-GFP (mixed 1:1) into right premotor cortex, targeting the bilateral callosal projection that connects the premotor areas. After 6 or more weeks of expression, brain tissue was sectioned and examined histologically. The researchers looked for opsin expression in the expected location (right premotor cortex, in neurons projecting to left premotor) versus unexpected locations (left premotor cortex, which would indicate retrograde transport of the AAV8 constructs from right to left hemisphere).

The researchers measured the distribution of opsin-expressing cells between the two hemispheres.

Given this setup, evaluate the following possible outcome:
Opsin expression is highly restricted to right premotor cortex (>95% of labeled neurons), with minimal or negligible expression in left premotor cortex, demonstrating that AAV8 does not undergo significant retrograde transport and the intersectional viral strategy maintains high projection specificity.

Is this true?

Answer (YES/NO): NO